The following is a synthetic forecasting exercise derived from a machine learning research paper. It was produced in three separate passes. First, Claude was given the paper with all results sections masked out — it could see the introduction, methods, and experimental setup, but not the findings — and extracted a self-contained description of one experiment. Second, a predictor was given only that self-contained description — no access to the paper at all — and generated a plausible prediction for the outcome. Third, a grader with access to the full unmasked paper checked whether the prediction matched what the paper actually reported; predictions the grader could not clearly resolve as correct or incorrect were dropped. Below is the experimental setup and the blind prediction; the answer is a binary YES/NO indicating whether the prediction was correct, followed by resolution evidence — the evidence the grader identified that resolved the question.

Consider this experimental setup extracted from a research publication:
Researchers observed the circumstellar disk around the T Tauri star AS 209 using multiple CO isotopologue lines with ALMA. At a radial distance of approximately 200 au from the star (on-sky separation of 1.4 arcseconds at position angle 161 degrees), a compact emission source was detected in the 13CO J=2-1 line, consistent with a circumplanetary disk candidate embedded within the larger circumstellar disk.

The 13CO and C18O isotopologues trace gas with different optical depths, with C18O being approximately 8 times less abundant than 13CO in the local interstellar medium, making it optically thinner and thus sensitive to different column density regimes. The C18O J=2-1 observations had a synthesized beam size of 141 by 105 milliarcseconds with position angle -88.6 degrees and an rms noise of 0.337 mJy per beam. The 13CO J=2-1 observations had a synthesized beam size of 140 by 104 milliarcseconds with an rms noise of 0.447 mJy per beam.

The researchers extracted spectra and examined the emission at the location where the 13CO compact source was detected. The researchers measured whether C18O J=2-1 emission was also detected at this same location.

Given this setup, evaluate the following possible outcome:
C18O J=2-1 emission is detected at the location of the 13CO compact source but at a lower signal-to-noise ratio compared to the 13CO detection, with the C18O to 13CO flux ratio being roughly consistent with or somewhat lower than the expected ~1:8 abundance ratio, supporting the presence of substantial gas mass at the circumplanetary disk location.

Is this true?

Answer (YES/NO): NO